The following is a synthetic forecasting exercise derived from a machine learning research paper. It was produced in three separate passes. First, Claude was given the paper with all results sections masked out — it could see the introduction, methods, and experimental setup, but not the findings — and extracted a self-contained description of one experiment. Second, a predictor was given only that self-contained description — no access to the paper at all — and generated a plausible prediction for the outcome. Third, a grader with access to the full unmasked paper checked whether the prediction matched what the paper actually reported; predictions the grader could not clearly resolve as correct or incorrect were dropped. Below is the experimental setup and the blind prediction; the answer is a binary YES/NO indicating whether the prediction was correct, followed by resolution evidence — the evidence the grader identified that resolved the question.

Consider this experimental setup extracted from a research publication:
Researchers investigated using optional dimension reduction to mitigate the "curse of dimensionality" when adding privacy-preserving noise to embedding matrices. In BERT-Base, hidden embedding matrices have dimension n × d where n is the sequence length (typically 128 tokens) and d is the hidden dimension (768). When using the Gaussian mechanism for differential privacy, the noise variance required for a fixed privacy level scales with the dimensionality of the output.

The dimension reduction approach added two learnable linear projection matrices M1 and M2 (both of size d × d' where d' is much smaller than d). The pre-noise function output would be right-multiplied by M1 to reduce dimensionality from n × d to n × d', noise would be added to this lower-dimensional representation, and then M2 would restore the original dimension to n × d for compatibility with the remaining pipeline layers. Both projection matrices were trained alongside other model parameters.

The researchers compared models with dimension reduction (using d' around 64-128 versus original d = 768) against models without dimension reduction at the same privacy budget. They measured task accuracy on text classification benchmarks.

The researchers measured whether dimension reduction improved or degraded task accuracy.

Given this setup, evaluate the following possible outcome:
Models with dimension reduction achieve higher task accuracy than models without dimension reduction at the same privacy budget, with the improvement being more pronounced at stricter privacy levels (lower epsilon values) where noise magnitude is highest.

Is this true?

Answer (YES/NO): NO